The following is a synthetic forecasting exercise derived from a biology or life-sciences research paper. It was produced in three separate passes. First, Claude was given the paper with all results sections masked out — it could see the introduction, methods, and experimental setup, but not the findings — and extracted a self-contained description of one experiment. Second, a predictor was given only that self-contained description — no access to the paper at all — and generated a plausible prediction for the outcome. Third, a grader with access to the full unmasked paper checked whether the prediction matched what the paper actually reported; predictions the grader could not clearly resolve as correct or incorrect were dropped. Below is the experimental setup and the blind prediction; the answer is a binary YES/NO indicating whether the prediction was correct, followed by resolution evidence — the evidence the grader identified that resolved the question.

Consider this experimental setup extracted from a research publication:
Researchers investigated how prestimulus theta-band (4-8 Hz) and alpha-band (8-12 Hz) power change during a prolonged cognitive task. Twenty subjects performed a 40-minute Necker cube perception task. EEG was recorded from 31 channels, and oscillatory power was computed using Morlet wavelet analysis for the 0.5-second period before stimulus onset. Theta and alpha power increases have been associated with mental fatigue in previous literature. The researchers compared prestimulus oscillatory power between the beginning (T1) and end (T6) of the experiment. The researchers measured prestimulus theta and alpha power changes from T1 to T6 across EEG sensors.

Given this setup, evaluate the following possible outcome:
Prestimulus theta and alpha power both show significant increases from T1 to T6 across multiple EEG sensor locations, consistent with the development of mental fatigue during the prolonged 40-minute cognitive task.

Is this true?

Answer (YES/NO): NO